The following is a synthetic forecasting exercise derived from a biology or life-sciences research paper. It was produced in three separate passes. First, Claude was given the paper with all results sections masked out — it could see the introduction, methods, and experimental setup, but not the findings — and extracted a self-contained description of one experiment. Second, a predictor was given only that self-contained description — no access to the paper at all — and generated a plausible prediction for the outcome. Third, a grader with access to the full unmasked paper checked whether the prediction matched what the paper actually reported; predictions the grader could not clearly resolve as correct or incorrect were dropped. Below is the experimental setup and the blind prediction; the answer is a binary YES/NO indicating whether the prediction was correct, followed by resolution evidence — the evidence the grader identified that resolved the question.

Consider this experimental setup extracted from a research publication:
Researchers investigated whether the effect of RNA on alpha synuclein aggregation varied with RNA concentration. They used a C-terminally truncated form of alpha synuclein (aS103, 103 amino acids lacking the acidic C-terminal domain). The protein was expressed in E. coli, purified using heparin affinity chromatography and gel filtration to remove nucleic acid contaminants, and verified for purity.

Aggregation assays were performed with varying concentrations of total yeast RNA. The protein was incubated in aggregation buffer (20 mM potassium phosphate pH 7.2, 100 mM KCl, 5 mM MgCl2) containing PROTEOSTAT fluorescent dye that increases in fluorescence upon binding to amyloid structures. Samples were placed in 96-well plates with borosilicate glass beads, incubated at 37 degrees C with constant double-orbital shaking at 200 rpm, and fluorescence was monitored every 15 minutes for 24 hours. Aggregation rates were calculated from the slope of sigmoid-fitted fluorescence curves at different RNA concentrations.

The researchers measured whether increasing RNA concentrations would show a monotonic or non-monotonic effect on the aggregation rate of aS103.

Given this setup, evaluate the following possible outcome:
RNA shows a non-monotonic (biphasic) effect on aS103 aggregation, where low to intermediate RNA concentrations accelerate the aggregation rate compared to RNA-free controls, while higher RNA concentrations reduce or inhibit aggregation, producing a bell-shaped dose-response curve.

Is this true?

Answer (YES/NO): YES